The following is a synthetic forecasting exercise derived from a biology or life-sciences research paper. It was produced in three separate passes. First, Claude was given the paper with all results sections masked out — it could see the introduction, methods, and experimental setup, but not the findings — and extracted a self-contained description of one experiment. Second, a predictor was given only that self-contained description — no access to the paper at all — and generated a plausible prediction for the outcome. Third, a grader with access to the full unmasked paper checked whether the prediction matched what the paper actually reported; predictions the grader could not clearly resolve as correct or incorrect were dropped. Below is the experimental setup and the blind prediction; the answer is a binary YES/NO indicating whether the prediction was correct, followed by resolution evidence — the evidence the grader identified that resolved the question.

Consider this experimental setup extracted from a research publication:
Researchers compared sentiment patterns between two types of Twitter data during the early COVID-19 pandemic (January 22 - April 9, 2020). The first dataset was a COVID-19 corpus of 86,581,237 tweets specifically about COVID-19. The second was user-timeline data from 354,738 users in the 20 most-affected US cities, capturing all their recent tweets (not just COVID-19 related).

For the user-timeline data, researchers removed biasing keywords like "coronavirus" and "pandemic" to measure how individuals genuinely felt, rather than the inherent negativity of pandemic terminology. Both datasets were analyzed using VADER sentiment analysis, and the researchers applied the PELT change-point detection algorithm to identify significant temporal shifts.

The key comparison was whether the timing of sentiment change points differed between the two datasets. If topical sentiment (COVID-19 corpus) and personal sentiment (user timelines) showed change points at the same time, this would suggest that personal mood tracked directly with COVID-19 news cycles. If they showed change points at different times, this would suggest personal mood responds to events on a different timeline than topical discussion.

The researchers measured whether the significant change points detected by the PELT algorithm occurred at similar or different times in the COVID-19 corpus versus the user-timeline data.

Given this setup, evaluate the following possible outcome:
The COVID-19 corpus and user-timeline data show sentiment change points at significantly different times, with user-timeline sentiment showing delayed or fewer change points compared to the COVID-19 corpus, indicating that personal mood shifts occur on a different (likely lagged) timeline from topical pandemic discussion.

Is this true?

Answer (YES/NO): NO